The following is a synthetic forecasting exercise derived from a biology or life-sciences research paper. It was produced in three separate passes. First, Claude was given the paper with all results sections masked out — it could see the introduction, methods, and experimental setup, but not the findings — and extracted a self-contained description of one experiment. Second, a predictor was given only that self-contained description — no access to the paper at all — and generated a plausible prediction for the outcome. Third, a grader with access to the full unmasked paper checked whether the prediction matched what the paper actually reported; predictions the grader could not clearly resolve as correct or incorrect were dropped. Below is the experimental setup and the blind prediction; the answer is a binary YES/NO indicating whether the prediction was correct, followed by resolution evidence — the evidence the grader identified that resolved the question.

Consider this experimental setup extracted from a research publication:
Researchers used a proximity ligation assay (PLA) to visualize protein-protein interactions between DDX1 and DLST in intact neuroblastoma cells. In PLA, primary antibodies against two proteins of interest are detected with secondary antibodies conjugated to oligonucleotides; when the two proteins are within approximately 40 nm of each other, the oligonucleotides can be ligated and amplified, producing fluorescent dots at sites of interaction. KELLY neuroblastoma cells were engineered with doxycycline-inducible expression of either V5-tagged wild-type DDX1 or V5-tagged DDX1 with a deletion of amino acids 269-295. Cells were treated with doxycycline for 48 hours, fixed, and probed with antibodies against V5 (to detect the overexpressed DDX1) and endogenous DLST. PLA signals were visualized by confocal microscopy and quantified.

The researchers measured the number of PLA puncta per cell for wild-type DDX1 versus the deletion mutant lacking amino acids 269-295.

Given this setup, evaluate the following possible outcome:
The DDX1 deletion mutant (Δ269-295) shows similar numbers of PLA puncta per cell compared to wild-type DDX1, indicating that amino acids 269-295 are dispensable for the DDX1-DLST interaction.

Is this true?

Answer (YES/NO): NO